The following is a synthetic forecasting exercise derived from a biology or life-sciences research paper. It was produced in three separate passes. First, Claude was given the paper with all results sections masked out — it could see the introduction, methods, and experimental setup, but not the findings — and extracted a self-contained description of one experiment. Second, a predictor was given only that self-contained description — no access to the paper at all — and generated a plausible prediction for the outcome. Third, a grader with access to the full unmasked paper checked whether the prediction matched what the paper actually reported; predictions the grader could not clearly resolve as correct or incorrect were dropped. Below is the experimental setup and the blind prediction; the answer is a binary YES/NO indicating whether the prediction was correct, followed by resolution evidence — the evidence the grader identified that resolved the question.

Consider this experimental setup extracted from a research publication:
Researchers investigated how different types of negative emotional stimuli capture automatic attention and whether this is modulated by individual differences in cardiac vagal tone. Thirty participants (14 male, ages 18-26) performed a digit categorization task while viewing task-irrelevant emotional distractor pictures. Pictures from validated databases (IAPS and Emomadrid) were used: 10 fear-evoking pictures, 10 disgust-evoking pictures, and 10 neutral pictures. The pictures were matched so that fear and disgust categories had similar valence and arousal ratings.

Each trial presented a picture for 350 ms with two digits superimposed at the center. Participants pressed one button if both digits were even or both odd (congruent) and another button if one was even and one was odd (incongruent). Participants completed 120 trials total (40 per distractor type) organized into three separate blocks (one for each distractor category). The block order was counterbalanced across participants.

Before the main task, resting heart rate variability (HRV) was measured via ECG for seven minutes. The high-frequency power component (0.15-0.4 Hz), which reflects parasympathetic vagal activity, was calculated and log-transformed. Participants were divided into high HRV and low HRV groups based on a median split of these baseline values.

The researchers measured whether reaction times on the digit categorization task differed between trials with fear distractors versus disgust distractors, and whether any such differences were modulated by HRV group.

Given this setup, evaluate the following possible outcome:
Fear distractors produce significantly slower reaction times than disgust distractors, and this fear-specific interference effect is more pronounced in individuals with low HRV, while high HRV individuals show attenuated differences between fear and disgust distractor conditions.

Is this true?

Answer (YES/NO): NO